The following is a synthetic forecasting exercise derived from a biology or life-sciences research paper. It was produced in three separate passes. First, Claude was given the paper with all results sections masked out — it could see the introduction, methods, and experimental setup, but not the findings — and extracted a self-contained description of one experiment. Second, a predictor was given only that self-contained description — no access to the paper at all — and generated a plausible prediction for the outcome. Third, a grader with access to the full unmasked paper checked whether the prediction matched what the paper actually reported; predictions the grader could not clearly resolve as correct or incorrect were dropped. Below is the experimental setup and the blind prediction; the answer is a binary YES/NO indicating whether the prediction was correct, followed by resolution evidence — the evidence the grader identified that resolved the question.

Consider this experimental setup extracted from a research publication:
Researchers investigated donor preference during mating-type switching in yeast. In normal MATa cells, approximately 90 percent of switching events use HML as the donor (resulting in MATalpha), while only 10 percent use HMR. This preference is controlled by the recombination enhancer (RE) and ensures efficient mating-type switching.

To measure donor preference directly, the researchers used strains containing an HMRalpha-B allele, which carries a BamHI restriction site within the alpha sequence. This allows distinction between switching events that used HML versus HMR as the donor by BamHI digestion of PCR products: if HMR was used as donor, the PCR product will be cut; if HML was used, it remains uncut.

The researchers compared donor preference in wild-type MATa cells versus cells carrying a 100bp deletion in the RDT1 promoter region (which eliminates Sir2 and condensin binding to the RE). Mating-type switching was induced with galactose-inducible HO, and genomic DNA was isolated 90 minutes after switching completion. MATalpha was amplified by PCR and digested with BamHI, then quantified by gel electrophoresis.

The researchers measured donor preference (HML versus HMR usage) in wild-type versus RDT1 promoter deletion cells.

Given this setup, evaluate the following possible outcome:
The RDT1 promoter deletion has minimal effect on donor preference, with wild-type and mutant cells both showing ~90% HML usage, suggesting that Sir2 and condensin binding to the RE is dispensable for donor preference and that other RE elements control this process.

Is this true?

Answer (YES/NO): NO